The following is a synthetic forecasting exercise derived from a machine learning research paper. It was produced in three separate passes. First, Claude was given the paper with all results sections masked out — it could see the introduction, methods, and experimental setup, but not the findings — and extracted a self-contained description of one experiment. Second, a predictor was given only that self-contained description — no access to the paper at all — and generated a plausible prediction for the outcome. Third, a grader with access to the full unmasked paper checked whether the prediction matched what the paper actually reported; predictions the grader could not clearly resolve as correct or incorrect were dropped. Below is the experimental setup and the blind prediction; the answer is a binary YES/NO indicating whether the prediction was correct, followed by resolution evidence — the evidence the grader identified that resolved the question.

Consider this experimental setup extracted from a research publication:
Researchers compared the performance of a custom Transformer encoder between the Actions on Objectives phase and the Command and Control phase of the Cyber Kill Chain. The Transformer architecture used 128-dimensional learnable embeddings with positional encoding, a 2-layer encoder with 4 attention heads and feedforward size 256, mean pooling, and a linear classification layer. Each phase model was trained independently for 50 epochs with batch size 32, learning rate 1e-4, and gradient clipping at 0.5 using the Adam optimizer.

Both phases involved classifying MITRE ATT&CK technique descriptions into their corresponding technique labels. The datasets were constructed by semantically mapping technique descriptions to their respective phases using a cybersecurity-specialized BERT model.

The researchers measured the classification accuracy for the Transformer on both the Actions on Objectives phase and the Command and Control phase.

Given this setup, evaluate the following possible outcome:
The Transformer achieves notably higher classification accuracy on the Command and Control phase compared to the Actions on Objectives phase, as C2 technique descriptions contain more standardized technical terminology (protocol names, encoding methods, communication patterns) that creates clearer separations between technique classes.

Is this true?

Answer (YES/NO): NO